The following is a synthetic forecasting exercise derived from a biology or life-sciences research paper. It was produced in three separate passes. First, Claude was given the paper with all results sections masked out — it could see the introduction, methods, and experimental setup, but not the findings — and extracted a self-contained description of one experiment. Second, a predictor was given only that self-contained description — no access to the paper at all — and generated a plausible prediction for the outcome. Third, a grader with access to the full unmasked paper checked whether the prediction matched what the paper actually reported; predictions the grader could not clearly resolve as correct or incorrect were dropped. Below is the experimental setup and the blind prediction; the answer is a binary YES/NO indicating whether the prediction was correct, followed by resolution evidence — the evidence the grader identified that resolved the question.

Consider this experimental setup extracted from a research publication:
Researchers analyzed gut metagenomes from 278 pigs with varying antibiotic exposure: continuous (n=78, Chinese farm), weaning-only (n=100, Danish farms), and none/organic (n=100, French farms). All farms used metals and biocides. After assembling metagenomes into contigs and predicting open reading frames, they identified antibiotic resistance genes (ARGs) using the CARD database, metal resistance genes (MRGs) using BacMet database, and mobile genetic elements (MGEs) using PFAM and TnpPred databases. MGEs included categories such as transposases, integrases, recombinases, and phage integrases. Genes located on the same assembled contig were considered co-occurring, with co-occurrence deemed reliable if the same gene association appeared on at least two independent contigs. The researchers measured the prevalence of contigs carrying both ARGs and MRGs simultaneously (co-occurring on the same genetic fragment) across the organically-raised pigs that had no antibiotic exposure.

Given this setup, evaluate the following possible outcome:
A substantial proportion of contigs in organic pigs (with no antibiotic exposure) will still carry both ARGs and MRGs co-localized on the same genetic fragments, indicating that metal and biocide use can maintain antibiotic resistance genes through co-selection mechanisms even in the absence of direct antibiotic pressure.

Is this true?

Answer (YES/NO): YES